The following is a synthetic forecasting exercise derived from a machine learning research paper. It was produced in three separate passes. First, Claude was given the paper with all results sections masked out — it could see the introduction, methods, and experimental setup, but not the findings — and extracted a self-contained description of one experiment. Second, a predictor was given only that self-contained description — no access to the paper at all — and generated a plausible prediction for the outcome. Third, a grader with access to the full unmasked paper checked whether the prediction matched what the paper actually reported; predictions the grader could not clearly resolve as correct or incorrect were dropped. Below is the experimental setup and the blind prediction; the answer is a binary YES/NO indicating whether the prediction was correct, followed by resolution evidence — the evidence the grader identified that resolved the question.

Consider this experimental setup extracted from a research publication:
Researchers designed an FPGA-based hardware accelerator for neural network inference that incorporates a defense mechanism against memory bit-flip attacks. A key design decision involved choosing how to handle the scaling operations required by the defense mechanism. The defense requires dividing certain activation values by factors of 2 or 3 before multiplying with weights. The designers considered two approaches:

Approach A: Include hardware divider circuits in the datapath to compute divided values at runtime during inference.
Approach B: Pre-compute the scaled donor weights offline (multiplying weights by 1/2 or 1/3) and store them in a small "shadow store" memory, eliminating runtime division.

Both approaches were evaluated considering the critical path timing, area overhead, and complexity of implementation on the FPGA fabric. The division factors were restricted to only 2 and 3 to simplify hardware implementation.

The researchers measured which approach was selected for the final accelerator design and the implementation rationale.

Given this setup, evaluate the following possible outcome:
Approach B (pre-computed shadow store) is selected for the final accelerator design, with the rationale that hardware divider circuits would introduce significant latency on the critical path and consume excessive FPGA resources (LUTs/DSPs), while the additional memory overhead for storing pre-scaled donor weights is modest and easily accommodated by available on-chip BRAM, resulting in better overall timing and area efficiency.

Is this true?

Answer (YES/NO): YES